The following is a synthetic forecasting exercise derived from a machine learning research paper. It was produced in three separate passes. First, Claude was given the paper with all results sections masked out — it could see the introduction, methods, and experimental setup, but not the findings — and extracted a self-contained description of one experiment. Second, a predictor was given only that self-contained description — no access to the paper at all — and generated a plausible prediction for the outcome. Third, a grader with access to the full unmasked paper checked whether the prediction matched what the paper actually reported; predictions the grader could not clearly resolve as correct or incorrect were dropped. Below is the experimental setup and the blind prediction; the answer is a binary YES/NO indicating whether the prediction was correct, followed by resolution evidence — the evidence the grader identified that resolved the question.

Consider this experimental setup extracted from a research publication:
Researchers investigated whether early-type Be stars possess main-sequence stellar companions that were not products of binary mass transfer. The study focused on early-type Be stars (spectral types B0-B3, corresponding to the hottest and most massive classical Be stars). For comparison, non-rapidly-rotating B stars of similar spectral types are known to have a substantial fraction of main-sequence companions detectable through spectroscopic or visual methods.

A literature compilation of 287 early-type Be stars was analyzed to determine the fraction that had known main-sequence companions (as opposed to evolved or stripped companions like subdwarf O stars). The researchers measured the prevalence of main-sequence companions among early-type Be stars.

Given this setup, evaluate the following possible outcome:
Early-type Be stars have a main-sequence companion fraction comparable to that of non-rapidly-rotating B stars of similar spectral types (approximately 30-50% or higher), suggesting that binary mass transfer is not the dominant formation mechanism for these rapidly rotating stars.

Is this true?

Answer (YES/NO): NO